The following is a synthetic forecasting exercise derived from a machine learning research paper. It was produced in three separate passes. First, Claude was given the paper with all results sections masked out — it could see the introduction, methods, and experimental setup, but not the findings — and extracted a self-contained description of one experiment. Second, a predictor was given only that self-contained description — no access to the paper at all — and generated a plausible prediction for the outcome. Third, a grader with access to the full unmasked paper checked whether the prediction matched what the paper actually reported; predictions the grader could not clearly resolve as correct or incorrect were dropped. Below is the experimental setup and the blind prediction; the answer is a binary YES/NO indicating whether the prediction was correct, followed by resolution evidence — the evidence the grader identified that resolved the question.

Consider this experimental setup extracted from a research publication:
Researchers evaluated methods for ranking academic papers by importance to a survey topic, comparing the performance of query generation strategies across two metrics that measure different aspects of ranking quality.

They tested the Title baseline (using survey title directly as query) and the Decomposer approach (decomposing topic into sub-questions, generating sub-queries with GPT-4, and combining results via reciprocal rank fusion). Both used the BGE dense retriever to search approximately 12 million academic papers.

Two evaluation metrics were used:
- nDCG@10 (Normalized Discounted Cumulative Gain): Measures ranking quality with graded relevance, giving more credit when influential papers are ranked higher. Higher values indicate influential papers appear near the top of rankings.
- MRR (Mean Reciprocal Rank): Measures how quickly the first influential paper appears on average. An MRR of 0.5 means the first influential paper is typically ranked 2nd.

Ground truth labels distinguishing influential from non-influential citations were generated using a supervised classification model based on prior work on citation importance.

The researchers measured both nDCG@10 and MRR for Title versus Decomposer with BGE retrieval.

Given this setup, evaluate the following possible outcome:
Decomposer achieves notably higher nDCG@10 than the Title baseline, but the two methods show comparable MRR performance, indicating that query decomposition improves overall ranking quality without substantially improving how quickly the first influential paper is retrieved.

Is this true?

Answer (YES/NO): NO